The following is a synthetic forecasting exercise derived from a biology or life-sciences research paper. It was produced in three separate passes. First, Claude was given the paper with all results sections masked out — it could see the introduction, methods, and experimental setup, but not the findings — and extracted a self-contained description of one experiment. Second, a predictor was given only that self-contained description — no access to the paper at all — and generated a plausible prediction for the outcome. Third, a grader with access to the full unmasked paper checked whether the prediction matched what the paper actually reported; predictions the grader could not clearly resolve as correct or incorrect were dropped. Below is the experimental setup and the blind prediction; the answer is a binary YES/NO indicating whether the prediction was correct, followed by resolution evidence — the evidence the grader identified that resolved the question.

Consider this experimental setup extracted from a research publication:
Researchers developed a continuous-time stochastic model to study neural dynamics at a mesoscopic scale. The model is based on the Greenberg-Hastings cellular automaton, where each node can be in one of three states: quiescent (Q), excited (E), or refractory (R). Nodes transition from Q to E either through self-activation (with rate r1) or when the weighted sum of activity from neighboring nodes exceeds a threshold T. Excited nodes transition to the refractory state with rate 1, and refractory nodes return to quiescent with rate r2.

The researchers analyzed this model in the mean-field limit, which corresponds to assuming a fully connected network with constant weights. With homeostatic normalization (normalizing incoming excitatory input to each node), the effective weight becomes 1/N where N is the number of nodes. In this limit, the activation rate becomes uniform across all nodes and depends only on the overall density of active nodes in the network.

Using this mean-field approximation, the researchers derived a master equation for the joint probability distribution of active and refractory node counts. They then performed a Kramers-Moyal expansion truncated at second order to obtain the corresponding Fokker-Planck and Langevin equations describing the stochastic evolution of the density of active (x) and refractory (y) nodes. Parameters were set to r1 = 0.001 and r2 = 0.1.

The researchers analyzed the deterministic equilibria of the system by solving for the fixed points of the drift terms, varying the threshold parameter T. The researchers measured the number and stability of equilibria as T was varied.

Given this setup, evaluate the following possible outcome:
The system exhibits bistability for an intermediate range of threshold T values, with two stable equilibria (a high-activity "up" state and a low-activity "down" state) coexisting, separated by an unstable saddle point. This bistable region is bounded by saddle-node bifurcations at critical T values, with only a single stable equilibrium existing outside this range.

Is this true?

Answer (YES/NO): YES